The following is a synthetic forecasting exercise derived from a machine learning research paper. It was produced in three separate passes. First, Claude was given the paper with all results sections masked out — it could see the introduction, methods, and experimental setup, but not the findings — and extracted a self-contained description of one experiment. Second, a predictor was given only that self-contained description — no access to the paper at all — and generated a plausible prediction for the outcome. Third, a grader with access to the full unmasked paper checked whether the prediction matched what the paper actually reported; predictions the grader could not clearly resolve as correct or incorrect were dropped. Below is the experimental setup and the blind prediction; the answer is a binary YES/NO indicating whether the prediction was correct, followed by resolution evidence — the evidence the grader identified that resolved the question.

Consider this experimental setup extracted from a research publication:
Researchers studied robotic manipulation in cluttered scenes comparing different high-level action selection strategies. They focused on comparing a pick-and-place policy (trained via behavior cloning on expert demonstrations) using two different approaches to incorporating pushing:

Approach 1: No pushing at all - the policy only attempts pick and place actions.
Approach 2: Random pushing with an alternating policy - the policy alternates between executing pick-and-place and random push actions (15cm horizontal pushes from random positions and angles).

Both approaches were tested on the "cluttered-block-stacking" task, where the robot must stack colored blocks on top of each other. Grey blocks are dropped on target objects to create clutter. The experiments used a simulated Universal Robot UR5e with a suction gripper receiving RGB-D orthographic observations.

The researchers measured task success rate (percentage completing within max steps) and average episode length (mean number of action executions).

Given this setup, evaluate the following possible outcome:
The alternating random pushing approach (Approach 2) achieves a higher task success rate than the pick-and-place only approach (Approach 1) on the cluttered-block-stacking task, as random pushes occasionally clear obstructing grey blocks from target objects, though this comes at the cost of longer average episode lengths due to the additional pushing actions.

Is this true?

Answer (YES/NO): NO